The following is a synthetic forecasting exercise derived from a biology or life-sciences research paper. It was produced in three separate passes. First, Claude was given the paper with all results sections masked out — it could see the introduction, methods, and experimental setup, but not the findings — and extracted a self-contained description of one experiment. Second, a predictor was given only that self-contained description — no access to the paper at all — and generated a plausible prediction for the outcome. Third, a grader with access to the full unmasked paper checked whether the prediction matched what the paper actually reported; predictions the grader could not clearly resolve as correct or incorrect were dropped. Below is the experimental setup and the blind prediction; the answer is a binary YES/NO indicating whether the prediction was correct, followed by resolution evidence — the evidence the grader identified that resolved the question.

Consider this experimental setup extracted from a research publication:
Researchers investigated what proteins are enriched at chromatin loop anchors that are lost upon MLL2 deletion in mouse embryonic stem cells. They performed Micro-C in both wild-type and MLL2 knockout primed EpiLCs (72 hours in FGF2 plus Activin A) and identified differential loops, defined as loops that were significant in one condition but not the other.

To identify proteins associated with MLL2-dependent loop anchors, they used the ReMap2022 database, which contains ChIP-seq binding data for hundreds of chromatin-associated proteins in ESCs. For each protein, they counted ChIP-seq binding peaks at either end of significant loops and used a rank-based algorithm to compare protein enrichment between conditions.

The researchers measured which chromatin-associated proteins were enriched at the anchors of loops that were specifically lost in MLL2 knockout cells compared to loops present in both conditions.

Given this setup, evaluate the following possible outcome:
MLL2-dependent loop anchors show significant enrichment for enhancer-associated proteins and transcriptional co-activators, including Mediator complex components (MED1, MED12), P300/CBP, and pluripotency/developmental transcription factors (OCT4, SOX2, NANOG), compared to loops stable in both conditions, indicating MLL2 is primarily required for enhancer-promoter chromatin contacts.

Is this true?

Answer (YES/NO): NO